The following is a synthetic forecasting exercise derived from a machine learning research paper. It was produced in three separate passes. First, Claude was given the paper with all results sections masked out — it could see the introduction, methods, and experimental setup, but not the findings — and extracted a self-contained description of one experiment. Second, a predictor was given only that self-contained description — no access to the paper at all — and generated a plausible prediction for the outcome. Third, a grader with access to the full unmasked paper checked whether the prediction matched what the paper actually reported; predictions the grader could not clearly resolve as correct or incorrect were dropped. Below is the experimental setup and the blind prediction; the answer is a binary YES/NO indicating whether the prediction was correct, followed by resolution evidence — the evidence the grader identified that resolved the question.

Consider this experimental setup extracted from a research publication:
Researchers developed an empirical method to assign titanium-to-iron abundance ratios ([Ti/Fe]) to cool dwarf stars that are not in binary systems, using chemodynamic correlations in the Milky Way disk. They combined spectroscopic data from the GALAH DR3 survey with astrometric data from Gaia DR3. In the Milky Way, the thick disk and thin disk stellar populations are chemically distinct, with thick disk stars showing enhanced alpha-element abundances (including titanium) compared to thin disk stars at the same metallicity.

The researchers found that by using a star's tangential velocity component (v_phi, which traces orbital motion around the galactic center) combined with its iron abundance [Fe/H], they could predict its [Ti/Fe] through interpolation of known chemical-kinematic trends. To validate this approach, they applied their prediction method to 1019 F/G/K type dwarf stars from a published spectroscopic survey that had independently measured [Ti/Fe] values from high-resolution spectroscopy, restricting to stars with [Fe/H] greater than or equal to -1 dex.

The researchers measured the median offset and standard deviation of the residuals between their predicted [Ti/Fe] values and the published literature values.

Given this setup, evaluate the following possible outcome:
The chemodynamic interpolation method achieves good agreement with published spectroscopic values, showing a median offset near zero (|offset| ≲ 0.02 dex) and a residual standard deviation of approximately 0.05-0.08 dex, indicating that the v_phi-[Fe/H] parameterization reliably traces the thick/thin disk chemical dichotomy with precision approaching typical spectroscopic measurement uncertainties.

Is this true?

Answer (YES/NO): NO